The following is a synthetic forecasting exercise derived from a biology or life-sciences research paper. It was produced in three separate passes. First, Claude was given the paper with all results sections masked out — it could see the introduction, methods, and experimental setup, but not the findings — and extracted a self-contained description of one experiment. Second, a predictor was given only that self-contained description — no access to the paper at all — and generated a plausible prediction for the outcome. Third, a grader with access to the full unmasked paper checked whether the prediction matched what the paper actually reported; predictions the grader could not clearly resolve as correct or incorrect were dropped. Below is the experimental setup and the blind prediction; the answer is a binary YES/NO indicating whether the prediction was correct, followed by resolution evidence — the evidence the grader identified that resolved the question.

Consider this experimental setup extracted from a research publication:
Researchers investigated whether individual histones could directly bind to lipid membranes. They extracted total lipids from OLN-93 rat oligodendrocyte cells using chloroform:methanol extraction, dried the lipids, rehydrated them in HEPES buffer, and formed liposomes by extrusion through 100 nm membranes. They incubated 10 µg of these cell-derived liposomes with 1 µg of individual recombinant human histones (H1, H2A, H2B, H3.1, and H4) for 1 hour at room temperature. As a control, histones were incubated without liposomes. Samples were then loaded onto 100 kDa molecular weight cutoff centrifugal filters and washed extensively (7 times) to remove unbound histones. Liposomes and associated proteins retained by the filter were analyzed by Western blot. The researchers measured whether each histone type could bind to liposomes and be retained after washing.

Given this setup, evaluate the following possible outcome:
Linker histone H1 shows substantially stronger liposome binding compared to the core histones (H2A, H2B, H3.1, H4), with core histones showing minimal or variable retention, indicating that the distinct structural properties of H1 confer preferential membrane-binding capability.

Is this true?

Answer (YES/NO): NO